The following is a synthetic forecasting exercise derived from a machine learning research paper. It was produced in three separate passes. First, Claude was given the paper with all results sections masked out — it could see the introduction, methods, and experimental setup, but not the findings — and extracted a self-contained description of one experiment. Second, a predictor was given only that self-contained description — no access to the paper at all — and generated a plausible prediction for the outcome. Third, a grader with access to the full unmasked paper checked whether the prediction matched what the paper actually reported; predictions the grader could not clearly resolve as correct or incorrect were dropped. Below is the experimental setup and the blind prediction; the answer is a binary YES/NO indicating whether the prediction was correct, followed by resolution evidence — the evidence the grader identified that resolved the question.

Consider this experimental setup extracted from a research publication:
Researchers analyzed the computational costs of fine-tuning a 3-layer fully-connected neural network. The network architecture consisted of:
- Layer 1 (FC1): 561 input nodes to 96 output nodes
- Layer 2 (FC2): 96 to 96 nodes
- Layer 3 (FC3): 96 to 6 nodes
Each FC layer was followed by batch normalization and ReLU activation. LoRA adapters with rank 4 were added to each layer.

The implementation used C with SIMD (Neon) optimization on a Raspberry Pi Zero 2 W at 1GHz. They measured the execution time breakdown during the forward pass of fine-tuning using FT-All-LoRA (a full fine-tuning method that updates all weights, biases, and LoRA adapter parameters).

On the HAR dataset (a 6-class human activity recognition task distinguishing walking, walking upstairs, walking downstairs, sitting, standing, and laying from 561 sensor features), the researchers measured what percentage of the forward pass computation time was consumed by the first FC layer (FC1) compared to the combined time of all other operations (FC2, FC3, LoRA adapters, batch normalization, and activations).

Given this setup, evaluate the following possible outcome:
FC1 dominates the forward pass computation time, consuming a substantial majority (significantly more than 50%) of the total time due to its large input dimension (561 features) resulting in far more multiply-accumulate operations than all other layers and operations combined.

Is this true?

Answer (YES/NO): YES